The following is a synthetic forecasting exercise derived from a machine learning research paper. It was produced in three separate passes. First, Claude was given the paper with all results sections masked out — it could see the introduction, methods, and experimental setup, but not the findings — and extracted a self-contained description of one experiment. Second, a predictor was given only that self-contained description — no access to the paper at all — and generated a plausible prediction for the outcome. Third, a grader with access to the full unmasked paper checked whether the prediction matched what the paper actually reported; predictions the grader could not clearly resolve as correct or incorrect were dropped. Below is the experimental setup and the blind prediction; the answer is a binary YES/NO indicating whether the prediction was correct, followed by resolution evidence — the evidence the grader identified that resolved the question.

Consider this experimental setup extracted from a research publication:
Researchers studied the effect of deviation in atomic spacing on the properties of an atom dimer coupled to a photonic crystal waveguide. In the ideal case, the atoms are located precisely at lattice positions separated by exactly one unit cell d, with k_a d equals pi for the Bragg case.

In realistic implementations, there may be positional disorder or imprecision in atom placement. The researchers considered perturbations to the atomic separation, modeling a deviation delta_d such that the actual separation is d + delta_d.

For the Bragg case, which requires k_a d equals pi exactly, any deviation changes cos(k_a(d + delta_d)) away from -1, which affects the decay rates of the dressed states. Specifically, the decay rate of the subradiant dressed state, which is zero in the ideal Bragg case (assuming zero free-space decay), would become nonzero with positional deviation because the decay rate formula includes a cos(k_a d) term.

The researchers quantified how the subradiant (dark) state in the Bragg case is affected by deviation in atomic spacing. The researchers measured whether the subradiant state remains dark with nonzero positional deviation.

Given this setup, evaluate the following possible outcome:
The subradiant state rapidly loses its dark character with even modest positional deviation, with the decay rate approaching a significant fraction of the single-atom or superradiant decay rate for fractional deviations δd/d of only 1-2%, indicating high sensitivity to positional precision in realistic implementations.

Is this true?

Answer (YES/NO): NO